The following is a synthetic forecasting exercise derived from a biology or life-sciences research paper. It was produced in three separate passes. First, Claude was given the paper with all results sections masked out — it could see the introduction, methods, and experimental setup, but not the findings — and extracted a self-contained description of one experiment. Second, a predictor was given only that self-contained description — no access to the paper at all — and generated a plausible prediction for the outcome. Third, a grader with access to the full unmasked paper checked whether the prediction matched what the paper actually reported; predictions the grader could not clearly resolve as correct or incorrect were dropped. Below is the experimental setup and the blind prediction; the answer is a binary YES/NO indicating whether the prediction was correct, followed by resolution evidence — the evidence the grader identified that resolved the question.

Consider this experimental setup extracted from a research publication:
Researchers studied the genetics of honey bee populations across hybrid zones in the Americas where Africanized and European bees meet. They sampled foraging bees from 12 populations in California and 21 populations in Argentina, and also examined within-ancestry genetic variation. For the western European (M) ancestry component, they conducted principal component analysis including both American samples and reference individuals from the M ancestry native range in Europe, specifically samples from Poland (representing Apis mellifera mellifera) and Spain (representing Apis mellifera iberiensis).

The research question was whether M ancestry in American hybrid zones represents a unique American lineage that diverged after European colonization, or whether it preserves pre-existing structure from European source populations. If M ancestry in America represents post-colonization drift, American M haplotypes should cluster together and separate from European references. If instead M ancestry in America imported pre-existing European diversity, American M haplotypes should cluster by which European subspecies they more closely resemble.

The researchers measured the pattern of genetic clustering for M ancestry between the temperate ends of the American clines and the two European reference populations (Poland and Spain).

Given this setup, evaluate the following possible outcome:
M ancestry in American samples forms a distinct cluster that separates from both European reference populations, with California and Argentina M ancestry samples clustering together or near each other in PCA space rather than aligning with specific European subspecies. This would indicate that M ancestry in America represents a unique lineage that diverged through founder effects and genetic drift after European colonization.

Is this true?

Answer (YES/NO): NO